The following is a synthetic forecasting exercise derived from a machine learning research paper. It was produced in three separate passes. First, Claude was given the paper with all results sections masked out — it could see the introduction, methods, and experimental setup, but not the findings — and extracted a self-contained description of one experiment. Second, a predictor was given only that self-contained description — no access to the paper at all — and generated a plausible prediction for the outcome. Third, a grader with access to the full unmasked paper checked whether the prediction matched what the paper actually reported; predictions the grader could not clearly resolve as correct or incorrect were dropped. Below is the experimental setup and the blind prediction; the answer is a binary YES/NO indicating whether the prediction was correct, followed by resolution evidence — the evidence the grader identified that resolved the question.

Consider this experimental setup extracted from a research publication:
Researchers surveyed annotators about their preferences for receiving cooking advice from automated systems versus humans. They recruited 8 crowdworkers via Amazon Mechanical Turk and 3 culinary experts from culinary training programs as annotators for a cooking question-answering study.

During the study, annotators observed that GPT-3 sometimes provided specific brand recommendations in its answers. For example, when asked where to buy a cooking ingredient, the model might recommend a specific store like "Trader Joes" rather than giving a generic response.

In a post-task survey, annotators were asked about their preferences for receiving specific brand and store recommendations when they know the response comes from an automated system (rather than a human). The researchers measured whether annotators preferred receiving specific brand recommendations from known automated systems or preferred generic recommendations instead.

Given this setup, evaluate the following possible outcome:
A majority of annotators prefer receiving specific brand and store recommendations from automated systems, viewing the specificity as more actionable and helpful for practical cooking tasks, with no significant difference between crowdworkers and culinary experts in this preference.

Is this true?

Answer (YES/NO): NO